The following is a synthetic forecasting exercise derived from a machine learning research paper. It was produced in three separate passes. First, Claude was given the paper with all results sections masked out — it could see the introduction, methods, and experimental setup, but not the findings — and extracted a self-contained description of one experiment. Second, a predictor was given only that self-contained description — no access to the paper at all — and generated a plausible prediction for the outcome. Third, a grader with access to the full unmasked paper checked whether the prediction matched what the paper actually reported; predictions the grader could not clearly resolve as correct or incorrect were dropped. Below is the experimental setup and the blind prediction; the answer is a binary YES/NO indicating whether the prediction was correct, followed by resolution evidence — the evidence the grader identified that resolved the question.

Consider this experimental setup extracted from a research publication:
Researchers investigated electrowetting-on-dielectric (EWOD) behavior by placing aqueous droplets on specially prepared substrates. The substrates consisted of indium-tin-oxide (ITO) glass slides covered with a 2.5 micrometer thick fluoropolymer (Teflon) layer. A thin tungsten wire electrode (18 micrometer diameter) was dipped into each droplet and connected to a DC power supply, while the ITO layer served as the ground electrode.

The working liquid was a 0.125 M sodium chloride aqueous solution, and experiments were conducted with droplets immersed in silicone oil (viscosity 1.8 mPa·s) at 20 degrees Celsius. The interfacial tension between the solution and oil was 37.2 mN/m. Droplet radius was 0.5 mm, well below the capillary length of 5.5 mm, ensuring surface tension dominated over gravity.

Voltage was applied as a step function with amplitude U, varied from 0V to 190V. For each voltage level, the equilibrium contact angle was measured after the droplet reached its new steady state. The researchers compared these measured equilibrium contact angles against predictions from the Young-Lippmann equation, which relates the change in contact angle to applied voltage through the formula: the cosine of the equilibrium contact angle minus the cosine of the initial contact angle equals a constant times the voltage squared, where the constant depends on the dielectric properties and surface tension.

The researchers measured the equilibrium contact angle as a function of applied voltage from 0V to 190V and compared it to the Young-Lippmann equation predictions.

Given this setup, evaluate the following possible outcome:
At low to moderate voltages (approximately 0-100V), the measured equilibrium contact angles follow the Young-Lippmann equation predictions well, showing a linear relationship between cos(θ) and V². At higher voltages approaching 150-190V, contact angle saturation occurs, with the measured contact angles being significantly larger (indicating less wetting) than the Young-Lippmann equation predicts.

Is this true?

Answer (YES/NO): NO